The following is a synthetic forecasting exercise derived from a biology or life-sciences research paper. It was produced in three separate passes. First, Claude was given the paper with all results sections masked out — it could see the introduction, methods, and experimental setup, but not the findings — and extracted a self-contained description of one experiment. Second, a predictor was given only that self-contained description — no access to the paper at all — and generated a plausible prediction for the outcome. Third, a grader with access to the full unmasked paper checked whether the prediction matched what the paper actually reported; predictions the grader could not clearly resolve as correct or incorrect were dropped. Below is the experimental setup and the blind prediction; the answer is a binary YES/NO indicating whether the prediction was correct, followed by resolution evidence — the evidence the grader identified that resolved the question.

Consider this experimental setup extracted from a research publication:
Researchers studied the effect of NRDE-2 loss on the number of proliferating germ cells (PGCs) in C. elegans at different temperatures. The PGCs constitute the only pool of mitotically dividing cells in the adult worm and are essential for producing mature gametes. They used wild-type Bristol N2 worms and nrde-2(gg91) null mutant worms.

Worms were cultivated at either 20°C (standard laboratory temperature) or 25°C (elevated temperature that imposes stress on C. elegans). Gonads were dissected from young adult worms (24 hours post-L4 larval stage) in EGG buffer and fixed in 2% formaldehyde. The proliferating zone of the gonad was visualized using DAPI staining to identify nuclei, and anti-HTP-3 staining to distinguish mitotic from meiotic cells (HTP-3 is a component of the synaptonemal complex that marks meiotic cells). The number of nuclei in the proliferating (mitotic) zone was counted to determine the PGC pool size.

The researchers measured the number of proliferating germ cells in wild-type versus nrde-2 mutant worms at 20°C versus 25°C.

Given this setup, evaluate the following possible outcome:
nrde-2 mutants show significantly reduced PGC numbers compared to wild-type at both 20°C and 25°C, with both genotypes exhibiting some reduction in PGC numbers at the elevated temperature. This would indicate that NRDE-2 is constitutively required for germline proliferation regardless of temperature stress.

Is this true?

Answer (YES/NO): NO